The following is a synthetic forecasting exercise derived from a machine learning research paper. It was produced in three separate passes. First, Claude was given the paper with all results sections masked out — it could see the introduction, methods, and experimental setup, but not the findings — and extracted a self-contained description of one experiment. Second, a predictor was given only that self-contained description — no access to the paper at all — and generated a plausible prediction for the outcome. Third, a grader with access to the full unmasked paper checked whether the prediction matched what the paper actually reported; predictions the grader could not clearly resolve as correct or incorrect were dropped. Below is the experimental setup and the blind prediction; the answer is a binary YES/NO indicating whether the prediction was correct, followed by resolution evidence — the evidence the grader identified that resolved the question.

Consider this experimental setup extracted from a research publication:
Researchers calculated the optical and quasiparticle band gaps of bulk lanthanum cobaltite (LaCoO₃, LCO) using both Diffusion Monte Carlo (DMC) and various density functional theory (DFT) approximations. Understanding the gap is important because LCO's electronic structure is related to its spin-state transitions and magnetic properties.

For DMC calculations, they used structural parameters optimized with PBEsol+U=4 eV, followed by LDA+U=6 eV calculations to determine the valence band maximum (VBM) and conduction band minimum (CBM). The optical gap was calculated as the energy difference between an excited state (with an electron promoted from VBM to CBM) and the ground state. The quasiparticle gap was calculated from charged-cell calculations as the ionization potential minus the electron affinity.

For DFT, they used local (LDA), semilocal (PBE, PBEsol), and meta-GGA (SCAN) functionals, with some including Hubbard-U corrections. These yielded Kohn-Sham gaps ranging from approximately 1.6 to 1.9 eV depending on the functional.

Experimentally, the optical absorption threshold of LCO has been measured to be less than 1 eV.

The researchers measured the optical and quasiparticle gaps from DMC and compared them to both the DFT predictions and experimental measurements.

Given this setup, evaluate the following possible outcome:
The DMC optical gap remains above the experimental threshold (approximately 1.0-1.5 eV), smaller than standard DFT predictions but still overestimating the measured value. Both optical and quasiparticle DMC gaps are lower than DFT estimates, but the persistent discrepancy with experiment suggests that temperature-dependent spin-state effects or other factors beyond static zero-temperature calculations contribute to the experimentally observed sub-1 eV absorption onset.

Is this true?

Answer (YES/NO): NO